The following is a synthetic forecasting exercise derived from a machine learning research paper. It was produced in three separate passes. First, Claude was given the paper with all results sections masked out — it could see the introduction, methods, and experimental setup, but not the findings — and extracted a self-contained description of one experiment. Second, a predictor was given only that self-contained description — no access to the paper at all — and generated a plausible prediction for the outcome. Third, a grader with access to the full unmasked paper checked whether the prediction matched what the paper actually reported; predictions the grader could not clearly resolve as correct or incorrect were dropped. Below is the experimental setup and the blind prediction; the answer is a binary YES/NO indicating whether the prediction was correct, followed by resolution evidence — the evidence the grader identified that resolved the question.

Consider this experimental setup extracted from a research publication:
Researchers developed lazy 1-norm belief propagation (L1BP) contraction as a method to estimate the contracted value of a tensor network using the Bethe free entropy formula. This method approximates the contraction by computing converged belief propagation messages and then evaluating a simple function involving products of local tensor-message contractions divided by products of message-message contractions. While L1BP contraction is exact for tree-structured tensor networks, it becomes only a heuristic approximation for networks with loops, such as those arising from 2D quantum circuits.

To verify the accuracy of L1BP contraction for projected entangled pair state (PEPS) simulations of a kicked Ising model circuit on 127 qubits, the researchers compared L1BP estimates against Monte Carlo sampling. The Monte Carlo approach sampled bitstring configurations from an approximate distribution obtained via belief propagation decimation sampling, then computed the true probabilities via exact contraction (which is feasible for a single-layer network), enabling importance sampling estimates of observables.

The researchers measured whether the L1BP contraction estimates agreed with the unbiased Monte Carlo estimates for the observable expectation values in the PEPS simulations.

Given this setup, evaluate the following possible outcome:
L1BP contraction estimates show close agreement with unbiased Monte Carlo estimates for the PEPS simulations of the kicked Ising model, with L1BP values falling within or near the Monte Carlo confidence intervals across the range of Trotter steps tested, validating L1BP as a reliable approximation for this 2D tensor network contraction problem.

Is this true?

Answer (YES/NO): YES